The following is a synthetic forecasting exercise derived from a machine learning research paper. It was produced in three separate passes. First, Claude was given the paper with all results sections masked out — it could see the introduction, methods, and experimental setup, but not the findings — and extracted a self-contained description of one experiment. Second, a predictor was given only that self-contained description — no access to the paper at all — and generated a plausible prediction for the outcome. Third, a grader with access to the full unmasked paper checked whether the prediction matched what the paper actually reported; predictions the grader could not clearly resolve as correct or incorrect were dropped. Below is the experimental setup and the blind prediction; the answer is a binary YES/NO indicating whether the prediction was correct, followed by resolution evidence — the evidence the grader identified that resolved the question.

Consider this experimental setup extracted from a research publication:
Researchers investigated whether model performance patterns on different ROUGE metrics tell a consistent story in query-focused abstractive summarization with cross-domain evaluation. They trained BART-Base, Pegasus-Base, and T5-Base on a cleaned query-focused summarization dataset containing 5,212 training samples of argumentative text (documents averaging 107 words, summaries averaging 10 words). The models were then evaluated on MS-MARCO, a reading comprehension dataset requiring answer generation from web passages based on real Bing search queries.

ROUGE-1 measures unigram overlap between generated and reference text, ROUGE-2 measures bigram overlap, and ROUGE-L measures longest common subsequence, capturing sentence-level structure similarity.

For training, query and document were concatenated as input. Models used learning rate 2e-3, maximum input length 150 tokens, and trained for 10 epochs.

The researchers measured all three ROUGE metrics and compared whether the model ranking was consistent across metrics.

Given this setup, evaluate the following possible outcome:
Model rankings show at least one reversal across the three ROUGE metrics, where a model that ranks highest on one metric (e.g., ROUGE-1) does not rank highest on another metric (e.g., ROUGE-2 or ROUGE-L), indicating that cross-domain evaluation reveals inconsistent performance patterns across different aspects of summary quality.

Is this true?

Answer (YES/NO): NO